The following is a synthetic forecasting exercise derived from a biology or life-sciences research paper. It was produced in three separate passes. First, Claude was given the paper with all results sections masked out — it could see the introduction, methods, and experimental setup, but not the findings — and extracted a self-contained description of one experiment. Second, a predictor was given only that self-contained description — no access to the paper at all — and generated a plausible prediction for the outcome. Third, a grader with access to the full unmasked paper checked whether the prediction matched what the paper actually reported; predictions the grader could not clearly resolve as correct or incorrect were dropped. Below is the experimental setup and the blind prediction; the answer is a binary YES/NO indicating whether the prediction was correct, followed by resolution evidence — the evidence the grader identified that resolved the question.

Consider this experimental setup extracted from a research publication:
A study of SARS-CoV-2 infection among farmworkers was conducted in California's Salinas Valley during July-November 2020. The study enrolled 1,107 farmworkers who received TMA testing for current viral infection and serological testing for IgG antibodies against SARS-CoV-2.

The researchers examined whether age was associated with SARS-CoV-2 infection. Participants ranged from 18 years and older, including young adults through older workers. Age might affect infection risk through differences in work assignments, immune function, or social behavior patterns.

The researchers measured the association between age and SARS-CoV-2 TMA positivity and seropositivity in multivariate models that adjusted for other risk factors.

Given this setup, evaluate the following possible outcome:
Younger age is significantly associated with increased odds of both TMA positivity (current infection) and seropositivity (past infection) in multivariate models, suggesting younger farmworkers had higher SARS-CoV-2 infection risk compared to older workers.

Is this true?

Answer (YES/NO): NO